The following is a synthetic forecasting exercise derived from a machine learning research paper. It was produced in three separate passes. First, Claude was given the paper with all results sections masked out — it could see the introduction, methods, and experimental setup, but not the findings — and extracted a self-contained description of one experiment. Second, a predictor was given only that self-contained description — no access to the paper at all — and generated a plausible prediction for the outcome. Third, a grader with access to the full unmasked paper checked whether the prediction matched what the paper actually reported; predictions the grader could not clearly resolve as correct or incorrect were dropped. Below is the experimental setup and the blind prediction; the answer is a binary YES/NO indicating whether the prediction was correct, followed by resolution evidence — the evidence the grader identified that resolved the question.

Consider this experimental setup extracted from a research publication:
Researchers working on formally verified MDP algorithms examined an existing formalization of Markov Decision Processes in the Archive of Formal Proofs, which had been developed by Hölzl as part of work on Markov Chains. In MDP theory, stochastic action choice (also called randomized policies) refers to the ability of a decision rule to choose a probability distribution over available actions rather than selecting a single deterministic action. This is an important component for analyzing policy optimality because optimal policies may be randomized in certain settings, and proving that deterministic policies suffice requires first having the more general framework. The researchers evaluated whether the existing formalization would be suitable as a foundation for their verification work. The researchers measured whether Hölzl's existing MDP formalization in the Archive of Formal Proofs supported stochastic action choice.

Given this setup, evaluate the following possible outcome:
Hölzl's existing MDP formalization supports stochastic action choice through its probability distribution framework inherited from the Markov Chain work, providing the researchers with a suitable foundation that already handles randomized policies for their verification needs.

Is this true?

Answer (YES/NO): NO